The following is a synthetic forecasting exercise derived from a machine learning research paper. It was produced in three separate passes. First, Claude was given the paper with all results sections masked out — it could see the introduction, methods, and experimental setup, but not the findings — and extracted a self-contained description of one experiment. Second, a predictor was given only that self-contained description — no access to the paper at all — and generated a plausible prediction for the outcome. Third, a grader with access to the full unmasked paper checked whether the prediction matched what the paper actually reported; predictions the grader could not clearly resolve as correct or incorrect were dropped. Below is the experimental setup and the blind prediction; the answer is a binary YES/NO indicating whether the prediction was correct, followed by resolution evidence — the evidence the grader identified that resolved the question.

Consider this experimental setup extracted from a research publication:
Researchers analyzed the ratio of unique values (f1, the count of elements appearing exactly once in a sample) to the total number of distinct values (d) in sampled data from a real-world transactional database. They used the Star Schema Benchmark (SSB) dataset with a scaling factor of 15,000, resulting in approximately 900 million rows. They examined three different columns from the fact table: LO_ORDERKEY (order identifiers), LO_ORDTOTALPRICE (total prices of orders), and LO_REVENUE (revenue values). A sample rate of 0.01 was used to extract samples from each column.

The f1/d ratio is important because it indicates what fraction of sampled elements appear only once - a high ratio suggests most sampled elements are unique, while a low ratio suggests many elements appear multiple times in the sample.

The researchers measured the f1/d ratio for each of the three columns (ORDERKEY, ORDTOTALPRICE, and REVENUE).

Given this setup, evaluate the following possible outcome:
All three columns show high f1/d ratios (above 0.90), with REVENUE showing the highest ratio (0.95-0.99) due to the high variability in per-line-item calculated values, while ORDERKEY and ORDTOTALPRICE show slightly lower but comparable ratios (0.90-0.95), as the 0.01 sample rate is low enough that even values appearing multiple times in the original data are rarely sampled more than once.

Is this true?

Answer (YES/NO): NO